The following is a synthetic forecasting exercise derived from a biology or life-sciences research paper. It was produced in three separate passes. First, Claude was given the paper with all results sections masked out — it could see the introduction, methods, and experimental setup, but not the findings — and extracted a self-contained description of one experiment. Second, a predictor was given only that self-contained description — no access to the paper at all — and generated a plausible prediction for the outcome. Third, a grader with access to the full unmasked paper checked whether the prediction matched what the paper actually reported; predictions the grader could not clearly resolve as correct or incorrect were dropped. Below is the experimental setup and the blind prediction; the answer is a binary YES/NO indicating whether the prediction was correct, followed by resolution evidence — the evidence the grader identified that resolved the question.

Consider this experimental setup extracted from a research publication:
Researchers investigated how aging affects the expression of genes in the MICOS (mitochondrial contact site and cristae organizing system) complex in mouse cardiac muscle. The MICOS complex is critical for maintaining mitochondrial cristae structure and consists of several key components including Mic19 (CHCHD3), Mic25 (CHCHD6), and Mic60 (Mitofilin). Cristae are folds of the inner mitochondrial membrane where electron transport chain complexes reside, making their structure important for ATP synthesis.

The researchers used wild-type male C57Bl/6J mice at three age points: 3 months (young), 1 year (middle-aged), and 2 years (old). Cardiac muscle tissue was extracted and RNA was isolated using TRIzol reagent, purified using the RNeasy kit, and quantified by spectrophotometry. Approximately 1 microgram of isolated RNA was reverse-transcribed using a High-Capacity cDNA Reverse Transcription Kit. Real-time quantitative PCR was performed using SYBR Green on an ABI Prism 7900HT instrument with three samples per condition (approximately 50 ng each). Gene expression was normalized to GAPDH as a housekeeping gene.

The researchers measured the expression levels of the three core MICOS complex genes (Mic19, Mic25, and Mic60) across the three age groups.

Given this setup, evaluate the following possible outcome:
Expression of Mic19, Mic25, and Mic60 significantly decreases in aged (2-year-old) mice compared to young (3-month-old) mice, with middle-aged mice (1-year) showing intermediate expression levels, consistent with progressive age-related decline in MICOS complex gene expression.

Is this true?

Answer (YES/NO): YES